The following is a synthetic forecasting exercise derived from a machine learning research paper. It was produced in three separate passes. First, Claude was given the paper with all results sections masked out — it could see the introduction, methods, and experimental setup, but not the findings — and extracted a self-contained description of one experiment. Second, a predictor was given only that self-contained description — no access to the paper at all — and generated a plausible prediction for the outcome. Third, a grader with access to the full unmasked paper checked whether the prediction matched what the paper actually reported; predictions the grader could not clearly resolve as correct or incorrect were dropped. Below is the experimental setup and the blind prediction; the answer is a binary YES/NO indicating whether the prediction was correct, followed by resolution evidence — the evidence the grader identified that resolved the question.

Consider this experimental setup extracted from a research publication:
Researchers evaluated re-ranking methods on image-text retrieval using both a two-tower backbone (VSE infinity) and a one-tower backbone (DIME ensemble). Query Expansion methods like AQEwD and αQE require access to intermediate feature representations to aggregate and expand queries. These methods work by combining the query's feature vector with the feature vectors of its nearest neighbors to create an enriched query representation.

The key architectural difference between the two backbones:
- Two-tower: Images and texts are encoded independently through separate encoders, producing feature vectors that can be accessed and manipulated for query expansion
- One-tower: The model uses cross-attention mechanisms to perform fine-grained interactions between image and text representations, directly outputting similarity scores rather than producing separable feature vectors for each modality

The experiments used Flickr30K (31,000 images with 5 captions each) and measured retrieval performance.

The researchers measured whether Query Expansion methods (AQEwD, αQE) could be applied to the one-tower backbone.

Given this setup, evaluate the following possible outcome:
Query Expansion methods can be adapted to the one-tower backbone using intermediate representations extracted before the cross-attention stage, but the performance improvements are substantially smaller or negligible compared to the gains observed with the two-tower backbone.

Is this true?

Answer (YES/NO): NO